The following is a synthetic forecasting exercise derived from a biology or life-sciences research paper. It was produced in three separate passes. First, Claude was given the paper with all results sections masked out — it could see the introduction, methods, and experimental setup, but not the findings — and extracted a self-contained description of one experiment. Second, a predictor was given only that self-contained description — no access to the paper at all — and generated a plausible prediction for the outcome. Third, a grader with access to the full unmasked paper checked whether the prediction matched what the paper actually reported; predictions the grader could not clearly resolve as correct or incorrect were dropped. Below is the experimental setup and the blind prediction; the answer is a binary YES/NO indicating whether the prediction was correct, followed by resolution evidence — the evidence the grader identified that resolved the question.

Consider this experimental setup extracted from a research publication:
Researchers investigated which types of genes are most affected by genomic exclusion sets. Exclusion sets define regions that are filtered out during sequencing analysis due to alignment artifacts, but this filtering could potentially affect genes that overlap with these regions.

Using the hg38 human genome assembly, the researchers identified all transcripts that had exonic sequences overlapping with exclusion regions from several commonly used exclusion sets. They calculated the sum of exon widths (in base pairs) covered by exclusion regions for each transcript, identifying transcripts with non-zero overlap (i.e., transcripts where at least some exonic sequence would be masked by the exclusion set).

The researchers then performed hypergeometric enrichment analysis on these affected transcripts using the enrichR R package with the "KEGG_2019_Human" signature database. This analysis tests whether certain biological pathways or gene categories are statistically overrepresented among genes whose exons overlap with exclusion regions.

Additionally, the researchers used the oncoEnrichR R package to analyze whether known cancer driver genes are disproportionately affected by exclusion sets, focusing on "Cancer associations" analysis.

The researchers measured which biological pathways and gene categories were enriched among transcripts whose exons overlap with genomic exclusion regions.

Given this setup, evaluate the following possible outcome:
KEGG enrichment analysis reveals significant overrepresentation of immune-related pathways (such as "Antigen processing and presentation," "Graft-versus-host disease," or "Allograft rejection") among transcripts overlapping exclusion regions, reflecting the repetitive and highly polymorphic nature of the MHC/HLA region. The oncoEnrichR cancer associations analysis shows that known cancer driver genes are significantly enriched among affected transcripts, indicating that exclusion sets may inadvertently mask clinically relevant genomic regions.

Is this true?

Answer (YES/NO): NO